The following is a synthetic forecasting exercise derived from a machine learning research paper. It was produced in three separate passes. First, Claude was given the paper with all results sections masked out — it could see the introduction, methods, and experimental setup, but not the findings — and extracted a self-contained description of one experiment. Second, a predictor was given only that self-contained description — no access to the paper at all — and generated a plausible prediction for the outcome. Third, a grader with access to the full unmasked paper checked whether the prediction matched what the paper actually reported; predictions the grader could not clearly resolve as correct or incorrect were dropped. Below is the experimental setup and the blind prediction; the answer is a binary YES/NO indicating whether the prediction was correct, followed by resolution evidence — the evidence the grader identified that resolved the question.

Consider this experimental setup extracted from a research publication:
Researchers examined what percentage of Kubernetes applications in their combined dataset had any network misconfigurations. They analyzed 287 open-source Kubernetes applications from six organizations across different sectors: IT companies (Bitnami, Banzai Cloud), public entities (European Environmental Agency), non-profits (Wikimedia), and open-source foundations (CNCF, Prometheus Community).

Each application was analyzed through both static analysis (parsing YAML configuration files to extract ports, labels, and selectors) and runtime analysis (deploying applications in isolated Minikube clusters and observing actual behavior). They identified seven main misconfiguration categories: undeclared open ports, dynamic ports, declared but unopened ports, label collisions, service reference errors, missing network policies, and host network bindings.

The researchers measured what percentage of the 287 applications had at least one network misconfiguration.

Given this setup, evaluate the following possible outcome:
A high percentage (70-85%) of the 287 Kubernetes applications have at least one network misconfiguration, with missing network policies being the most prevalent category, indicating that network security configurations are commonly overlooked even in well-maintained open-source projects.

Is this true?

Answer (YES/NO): NO